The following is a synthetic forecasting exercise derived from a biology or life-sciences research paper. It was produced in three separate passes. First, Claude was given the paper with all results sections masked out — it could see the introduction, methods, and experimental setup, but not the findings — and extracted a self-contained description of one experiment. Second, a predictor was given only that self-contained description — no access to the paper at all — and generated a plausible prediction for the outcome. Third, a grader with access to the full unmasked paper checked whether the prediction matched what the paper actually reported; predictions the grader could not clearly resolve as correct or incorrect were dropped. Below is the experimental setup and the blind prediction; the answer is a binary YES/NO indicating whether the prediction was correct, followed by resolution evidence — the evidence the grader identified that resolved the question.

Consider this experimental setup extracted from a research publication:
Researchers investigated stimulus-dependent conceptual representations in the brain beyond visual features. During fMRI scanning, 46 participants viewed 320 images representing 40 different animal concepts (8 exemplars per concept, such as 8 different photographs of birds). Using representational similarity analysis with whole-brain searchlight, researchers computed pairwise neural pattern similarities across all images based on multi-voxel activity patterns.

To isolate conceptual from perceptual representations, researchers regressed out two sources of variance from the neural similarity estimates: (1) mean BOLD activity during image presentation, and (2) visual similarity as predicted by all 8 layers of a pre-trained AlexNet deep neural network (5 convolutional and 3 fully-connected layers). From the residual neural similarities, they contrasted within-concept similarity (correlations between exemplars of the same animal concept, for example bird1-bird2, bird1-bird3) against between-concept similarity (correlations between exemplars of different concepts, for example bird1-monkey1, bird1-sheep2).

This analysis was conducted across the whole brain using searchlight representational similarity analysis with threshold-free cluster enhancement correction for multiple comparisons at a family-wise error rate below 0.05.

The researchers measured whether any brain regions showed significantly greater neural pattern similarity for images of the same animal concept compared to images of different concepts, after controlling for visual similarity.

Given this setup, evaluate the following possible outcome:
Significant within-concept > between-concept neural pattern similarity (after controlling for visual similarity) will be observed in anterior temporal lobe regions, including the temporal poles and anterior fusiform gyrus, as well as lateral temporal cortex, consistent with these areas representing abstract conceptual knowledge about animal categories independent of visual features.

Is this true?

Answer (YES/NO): NO